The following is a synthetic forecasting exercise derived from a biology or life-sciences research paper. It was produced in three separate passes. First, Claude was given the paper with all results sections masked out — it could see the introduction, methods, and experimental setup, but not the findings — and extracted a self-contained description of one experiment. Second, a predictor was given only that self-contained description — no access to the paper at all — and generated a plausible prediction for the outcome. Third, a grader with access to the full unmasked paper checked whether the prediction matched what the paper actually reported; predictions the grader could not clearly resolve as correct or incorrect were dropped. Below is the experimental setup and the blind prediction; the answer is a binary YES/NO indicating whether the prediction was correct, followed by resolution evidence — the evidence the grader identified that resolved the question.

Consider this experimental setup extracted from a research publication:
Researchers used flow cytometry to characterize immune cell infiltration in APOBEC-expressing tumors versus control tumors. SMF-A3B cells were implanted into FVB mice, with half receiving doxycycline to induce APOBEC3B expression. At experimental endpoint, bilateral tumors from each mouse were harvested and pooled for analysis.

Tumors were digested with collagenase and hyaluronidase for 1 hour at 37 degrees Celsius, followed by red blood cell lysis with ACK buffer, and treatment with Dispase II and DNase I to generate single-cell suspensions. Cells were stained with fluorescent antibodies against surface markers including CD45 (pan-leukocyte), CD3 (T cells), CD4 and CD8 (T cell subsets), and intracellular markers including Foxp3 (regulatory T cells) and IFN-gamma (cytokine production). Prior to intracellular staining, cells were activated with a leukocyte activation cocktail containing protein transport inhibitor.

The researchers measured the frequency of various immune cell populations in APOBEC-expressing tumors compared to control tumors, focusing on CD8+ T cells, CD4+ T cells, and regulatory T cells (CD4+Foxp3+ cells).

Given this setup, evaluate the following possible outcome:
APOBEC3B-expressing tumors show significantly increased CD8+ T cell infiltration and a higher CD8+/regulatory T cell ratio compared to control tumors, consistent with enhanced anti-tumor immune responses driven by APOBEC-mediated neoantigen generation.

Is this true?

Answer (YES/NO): YES